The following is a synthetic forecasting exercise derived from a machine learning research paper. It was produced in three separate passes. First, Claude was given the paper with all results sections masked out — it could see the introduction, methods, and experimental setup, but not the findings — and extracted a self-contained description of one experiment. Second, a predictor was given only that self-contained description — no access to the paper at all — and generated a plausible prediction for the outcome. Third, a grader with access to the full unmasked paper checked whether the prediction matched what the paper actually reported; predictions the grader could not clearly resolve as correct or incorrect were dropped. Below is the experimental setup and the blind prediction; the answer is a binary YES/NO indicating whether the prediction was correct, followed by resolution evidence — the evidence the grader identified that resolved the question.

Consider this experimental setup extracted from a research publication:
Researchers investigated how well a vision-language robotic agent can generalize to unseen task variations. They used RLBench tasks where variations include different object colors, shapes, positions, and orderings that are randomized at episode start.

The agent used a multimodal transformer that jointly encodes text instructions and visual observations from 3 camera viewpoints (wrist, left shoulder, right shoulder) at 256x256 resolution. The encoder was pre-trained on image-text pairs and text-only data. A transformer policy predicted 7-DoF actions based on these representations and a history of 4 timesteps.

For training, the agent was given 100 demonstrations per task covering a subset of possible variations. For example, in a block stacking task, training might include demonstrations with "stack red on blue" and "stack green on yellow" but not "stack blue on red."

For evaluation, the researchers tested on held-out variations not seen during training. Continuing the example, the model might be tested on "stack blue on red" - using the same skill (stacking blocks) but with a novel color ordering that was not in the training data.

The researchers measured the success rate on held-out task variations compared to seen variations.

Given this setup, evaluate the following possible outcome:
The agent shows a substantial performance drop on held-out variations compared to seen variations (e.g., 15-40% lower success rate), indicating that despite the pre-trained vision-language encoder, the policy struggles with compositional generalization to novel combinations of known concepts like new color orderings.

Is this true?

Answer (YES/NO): NO